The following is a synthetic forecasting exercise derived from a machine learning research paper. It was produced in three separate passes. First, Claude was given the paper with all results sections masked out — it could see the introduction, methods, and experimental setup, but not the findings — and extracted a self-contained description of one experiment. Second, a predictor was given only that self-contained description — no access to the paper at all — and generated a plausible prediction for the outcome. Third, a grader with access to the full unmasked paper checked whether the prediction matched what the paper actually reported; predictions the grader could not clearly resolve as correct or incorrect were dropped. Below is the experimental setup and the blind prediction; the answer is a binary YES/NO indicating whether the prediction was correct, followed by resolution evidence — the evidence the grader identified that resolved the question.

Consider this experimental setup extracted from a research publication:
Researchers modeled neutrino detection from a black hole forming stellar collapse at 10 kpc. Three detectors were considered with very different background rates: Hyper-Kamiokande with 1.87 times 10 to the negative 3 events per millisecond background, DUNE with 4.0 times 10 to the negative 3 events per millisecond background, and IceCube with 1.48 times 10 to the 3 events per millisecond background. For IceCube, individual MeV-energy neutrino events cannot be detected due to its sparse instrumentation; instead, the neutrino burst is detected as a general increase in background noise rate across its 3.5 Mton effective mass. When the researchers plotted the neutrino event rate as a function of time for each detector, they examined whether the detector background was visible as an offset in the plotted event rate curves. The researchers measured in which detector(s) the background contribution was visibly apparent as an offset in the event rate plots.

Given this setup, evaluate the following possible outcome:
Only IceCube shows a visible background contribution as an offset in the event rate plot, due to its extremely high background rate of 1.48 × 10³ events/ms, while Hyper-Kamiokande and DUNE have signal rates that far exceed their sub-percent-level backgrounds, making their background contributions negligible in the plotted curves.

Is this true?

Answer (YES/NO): YES